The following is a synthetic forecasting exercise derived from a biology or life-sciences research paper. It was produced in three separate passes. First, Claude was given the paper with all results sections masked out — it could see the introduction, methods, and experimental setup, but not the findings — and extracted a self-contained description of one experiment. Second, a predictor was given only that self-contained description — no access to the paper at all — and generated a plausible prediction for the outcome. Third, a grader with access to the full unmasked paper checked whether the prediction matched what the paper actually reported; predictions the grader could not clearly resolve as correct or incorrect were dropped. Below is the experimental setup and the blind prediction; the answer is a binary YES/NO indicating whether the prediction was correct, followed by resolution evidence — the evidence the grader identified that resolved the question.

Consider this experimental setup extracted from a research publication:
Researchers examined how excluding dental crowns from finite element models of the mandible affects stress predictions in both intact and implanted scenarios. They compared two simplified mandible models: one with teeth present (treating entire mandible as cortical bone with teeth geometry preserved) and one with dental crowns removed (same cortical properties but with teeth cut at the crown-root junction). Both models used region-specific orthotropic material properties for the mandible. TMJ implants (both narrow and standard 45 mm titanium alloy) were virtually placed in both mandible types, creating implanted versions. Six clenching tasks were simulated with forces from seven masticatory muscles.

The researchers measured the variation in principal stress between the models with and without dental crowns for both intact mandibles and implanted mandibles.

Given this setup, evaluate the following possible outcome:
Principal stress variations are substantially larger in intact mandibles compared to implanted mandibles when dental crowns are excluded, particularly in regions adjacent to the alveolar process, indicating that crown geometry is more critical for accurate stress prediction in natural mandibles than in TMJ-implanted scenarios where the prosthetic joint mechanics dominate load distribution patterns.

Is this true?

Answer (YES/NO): NO